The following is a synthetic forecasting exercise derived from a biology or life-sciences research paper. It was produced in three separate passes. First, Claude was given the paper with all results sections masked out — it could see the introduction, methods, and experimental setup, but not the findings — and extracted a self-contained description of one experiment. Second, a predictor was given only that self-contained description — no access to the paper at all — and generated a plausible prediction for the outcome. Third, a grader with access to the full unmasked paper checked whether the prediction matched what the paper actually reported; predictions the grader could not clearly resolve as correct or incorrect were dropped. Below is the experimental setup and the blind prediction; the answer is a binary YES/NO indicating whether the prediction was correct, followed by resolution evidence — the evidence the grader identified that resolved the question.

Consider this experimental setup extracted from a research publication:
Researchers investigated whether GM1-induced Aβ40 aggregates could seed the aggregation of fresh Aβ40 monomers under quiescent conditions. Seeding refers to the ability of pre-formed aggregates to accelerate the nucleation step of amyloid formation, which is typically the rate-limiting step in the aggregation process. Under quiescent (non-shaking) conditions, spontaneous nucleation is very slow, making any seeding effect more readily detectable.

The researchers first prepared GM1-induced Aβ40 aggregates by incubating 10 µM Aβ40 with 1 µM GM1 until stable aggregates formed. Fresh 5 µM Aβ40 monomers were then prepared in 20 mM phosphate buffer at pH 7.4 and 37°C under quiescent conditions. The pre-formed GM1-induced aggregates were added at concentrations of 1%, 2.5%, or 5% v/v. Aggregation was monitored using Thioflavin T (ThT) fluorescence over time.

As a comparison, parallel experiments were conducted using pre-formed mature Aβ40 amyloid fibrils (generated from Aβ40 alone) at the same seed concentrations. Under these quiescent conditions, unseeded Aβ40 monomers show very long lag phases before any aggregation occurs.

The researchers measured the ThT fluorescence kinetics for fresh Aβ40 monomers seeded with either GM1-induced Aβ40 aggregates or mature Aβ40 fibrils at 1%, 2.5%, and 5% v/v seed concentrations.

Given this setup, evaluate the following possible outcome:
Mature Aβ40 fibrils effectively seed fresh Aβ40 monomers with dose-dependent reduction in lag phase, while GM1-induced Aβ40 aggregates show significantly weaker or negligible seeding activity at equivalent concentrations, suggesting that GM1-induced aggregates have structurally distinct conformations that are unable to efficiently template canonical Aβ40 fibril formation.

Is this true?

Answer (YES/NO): NO